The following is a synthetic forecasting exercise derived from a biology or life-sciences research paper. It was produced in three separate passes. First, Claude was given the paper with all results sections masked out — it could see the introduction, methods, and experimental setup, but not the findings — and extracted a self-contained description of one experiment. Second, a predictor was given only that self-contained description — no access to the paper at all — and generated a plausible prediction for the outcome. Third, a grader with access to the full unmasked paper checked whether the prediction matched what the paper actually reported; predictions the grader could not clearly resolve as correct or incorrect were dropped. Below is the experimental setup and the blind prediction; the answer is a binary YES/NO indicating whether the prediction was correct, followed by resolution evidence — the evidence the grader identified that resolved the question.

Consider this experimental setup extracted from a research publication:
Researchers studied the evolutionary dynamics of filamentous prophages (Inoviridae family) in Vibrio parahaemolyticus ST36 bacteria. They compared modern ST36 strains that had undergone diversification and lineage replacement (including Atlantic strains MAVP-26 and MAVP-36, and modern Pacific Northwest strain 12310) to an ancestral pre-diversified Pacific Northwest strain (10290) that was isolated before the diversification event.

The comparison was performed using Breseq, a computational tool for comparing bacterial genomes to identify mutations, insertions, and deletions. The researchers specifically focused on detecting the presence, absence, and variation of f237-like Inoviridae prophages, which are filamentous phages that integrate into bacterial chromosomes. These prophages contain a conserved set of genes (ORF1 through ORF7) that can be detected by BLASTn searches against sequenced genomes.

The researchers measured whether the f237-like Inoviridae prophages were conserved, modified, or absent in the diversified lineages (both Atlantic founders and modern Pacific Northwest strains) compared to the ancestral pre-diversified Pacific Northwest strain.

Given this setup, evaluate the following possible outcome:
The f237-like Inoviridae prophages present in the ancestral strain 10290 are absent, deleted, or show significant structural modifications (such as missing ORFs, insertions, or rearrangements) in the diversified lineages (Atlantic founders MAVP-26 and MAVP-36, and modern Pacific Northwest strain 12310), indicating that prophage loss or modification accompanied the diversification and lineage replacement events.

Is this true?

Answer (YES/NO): YES